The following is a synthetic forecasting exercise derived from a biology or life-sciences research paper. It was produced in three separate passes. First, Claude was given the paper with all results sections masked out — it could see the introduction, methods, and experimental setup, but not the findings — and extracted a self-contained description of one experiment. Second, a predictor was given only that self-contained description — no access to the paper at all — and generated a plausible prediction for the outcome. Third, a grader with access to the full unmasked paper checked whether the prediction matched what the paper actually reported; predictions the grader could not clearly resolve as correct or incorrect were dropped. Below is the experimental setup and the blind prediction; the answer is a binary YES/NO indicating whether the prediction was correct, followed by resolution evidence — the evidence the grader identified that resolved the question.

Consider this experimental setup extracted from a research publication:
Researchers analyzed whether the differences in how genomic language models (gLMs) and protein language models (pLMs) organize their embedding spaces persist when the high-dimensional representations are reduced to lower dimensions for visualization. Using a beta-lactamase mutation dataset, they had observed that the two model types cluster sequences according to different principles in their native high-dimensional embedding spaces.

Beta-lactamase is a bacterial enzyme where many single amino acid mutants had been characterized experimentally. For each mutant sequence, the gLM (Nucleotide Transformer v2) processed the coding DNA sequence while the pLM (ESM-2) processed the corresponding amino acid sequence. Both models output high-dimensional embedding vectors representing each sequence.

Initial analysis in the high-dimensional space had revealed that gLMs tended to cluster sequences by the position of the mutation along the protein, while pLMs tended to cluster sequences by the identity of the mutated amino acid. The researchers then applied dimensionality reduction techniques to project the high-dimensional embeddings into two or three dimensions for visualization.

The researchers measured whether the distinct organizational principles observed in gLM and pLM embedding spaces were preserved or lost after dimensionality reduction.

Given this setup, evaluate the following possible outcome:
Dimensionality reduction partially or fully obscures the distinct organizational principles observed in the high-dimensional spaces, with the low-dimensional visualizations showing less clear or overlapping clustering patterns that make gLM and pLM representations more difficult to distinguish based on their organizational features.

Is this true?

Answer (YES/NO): NO